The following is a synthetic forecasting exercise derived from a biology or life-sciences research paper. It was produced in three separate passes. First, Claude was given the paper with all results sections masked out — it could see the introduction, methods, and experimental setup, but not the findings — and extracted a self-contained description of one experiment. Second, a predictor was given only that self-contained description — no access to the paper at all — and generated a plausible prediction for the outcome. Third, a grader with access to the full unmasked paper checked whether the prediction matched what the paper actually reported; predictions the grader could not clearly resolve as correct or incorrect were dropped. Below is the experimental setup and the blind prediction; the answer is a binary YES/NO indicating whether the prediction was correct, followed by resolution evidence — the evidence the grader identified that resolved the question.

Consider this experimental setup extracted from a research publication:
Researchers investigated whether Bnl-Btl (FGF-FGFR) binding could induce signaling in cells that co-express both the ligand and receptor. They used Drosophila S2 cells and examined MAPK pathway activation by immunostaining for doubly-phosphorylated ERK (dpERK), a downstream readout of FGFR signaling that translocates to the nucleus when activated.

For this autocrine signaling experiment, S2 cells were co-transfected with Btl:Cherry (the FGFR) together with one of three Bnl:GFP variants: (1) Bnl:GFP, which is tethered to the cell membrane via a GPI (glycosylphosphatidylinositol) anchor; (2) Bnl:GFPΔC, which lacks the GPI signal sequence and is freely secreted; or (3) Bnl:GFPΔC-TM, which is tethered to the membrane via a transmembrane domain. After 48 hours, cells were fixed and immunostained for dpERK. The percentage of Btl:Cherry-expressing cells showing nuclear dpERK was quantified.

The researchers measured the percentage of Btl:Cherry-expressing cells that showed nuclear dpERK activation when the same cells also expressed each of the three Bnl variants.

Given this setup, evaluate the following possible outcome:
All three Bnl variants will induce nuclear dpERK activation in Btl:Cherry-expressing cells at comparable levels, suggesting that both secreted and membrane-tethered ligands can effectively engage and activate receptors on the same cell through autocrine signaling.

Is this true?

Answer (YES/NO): YES